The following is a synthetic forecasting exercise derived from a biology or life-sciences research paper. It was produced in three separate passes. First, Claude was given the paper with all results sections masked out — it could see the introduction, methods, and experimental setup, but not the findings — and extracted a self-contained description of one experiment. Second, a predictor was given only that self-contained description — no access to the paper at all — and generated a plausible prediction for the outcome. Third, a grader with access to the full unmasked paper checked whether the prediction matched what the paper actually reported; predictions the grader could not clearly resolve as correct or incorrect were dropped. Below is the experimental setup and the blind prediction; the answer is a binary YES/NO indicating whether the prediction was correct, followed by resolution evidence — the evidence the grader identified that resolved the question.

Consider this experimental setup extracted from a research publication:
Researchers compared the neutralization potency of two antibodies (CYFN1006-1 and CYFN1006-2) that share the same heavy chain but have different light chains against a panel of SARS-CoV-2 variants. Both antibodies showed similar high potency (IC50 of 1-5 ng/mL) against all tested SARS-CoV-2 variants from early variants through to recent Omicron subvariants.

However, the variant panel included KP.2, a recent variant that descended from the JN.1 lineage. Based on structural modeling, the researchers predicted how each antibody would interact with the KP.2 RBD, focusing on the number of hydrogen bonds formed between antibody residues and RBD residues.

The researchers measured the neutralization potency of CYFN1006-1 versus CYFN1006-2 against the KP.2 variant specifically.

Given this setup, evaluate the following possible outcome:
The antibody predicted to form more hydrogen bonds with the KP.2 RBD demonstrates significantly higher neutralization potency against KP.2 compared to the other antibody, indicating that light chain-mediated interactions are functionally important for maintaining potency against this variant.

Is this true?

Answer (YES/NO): YES